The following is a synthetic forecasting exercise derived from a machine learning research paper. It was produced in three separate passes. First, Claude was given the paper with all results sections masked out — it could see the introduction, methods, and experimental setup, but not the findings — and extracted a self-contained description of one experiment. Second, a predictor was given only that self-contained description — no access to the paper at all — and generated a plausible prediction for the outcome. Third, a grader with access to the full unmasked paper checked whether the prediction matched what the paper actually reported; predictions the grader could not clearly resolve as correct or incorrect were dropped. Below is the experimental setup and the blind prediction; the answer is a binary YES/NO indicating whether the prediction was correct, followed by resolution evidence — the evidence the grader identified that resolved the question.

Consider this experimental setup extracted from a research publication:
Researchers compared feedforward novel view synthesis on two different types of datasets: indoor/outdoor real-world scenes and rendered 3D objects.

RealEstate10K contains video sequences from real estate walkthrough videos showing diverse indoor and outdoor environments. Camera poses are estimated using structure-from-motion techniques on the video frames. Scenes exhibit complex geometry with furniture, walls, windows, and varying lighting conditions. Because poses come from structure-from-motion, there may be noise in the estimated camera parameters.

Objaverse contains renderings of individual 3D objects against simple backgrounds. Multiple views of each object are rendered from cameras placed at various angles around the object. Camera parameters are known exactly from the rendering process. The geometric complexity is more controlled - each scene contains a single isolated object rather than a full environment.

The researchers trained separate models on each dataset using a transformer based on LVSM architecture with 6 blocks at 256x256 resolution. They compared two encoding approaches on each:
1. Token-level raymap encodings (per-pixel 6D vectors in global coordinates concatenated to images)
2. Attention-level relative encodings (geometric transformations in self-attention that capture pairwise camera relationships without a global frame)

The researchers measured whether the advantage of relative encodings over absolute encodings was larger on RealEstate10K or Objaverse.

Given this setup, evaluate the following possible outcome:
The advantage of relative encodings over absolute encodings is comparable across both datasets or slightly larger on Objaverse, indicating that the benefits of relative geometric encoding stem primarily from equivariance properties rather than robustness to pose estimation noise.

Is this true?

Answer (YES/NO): NO